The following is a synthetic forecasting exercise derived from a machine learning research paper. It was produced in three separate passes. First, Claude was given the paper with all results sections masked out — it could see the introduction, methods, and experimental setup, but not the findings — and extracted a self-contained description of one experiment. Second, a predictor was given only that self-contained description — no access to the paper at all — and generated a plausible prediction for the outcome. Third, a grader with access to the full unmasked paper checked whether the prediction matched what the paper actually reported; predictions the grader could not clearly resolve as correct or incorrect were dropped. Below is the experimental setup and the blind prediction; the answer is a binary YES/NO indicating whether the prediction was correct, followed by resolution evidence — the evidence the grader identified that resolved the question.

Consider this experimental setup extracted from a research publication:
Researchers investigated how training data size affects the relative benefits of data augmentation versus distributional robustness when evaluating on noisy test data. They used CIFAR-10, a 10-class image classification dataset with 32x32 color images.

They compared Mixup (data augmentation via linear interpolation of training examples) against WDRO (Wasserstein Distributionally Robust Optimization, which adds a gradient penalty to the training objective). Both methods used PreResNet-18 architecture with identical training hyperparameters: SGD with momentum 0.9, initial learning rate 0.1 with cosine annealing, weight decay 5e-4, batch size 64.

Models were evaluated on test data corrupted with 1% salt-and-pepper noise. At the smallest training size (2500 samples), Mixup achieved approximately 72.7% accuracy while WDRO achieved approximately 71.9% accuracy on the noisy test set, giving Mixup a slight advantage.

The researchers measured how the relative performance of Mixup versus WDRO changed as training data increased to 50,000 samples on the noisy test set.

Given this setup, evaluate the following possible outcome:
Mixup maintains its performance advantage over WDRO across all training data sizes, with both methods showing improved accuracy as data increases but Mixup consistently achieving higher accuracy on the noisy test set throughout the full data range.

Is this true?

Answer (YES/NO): NO